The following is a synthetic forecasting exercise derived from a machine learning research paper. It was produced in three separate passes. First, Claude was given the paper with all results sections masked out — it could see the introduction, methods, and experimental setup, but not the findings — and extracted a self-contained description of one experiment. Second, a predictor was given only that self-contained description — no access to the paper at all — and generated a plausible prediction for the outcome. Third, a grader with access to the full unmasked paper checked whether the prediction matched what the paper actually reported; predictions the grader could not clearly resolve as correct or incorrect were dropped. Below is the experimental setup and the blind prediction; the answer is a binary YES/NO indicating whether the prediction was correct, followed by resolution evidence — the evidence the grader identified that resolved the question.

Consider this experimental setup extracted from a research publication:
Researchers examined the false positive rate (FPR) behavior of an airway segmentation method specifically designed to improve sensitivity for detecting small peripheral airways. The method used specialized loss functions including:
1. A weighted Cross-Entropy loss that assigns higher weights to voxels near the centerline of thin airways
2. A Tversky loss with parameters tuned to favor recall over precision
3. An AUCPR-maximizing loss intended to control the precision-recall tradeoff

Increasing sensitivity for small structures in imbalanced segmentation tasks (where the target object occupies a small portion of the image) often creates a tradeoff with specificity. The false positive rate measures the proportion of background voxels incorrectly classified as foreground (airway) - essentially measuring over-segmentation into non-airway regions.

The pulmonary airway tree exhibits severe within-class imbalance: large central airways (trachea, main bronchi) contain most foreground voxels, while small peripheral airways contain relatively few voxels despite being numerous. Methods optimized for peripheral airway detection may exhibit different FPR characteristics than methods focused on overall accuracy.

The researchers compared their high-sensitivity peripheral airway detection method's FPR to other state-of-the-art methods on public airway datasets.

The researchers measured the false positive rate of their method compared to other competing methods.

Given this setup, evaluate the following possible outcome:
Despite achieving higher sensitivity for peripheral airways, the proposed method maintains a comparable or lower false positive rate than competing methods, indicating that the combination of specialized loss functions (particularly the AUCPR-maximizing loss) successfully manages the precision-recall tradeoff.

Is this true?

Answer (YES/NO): NO